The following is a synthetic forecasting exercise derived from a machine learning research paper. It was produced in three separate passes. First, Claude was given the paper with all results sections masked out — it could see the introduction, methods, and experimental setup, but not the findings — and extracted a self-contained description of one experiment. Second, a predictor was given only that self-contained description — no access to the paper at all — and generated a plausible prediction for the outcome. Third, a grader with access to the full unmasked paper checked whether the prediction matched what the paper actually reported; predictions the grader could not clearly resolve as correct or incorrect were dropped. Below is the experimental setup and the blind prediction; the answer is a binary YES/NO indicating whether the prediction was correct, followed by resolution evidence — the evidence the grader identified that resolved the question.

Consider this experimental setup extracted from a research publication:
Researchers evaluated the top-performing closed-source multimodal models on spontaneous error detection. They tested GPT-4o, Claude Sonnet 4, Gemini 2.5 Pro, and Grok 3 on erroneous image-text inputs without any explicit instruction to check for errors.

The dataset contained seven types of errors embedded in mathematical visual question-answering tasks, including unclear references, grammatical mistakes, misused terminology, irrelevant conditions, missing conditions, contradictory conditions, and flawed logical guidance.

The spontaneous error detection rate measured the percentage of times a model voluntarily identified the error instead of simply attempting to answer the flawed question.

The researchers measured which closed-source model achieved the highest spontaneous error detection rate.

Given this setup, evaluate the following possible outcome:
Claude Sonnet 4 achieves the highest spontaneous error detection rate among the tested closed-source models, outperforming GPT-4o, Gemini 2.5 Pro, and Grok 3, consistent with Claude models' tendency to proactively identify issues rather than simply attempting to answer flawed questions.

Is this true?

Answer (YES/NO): NO